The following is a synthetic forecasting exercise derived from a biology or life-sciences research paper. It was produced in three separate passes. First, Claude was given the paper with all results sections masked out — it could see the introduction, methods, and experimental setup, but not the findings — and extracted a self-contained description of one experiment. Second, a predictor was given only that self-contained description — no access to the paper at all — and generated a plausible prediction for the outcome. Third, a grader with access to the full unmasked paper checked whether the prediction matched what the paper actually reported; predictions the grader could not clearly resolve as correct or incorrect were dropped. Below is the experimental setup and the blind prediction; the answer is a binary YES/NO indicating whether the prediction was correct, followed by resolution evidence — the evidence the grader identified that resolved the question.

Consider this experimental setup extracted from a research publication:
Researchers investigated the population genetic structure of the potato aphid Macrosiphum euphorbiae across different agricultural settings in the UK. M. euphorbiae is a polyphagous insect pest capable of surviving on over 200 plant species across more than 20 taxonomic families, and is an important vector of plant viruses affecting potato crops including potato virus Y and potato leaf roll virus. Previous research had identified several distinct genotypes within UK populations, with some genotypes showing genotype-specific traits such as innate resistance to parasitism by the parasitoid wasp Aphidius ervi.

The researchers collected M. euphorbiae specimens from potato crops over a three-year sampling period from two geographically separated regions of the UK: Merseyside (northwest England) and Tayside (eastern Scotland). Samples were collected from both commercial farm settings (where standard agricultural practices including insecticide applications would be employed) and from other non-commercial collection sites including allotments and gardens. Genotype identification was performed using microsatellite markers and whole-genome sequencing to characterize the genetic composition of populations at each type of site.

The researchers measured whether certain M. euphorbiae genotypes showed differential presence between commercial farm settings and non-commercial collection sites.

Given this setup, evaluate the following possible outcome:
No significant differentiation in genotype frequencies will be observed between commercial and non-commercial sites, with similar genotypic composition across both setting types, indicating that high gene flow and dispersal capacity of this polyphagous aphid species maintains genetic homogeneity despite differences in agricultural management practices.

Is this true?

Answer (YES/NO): NO